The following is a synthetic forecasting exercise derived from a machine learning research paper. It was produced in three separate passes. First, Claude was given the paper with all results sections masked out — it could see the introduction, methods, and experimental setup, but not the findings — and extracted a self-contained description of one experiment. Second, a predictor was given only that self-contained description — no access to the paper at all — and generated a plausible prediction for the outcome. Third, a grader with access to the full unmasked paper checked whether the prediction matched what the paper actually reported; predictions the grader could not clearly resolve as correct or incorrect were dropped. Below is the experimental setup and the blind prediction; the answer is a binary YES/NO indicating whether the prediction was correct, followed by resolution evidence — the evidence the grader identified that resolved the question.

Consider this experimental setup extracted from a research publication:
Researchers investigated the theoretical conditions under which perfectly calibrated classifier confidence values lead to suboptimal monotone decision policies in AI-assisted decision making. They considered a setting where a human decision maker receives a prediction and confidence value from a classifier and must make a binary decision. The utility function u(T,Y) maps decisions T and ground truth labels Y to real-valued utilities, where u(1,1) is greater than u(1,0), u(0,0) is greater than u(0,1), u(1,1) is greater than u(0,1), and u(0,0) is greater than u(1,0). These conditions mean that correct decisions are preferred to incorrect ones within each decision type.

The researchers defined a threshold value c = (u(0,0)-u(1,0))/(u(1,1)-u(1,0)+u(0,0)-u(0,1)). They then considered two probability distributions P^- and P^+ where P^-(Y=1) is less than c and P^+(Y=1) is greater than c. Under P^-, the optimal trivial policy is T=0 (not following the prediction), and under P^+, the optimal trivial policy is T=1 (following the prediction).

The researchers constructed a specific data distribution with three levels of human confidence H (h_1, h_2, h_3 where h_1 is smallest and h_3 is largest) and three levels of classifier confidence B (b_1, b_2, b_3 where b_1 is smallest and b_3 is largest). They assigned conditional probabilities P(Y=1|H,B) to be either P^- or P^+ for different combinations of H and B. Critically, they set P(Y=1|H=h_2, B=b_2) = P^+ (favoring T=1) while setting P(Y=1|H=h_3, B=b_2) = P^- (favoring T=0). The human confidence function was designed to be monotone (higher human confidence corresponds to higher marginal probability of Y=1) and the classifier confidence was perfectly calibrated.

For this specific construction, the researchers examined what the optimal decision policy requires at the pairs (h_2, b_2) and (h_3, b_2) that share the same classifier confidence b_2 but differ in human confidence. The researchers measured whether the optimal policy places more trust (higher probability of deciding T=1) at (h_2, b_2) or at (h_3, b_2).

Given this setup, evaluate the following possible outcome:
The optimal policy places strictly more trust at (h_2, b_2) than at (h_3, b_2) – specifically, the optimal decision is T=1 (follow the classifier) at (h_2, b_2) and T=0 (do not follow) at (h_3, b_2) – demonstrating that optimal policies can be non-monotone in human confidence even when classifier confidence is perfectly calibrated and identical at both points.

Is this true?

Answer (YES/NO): YES